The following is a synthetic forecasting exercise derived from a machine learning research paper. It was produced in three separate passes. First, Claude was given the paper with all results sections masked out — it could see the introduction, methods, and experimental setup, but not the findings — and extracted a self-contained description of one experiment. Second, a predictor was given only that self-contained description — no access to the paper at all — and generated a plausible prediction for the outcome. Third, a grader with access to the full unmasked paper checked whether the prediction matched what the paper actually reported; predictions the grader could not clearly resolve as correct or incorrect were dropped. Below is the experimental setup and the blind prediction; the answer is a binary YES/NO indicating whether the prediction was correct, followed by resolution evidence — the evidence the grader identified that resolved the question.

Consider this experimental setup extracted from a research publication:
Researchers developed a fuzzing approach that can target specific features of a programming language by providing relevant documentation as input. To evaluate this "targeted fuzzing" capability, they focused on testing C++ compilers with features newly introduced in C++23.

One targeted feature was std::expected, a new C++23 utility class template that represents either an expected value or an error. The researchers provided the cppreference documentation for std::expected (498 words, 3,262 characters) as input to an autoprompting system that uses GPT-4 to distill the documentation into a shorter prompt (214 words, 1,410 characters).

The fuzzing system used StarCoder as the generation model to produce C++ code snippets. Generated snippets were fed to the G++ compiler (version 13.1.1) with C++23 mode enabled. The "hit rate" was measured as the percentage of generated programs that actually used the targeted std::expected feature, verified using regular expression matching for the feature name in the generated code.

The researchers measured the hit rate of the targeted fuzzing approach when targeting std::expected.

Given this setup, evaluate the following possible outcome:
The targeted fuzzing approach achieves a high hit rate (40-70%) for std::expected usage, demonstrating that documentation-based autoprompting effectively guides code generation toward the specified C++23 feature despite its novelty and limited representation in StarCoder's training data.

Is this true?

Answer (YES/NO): NO